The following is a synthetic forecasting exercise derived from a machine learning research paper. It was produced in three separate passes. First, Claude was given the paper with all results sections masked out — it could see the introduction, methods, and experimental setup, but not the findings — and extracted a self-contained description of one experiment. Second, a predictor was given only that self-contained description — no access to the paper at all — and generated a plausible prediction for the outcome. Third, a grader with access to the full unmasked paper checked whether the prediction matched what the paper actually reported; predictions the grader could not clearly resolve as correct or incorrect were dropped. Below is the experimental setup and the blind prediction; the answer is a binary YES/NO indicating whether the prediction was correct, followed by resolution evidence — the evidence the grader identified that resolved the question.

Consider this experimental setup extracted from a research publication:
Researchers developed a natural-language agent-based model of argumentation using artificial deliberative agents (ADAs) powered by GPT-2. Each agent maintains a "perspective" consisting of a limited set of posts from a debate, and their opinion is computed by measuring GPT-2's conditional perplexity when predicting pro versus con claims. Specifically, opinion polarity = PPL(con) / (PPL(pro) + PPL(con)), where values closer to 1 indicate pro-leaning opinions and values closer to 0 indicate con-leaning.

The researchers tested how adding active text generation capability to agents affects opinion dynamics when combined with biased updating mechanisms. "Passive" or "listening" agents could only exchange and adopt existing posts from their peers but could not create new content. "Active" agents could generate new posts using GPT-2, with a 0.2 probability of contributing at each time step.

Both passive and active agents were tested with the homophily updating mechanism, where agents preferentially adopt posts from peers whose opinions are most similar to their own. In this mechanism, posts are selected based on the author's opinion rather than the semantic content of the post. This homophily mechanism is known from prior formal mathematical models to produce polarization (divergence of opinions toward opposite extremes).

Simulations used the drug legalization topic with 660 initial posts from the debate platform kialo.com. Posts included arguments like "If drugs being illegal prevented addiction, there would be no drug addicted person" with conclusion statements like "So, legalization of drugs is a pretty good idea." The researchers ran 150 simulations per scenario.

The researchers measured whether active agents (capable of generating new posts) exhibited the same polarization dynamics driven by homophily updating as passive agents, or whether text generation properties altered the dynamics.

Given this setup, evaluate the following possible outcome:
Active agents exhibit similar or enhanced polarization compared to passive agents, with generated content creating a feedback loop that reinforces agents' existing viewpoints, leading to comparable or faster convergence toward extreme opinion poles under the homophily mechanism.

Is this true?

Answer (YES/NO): NO